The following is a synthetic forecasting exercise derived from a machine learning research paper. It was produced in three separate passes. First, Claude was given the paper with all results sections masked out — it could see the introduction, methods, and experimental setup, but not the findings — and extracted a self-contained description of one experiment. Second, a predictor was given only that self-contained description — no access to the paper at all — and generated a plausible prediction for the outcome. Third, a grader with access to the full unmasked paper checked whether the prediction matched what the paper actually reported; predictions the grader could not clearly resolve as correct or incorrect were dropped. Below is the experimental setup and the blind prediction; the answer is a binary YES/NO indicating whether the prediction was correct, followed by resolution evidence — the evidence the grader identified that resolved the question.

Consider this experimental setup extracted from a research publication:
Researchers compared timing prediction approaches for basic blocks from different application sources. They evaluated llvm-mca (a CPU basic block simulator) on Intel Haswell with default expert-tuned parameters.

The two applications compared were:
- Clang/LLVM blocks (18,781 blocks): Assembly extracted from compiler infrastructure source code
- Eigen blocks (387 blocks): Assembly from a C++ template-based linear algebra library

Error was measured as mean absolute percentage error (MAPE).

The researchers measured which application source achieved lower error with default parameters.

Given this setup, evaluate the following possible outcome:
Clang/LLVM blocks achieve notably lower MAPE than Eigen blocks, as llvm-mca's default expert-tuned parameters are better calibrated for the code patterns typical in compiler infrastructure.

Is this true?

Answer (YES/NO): YES